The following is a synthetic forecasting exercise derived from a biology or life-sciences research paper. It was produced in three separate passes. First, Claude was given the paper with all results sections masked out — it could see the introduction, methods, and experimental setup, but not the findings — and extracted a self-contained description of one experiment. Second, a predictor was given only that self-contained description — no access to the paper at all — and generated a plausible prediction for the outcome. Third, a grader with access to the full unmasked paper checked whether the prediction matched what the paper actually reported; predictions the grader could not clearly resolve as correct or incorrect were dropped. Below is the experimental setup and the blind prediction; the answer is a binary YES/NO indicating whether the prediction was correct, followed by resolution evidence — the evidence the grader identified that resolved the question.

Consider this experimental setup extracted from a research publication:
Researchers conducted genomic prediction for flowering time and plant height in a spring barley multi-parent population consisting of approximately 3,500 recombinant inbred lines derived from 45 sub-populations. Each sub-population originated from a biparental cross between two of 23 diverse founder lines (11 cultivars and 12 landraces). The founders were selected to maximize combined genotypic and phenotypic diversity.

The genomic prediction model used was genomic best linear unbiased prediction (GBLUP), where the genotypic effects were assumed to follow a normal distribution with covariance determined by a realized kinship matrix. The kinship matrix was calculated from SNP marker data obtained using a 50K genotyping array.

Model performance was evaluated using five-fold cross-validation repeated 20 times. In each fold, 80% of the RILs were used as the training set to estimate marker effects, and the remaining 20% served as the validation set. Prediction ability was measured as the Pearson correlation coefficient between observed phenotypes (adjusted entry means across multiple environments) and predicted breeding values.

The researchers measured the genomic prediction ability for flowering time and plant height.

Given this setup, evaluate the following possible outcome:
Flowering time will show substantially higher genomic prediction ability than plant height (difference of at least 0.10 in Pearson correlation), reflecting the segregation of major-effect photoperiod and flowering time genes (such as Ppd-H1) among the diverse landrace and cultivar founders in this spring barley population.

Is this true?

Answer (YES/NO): NO